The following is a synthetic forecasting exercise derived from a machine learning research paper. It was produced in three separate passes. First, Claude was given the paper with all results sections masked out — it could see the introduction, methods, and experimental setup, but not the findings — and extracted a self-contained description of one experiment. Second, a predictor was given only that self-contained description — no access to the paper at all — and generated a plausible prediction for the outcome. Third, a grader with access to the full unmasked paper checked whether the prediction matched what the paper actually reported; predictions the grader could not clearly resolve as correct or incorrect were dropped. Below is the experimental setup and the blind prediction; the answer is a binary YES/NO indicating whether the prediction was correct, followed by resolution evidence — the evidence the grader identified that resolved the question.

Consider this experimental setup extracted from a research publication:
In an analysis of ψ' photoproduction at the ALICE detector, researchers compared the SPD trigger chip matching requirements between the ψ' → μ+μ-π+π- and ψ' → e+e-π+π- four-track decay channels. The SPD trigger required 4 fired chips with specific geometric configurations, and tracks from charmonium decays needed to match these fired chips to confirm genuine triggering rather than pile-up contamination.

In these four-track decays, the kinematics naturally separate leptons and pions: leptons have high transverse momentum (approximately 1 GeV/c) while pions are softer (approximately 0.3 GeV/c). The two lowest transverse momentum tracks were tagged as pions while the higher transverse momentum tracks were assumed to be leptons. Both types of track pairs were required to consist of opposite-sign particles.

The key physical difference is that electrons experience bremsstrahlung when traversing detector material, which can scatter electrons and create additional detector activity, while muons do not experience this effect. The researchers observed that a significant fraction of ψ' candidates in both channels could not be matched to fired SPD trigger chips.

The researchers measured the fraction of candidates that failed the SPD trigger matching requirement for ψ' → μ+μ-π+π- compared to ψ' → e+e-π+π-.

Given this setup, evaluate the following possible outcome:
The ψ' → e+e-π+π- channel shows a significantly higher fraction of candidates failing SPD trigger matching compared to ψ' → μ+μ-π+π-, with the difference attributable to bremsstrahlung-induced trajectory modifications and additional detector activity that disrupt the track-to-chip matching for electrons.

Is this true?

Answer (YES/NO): NO